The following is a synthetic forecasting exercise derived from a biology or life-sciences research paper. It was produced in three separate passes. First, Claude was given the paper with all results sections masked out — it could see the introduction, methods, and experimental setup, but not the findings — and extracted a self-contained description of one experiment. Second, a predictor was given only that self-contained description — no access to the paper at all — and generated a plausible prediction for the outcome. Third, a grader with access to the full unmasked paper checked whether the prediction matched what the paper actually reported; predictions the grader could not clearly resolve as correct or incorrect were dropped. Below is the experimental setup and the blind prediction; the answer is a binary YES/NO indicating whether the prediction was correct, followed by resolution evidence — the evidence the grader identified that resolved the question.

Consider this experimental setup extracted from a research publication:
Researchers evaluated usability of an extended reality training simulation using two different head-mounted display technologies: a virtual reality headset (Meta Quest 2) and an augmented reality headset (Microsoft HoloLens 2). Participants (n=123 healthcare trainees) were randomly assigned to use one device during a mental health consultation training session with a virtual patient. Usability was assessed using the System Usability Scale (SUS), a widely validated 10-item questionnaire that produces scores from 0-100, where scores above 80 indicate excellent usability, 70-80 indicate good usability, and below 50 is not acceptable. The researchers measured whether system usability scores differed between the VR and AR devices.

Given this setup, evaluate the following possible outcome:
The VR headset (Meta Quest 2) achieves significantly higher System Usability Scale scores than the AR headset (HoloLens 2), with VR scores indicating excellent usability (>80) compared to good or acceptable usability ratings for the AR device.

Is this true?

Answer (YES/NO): NO